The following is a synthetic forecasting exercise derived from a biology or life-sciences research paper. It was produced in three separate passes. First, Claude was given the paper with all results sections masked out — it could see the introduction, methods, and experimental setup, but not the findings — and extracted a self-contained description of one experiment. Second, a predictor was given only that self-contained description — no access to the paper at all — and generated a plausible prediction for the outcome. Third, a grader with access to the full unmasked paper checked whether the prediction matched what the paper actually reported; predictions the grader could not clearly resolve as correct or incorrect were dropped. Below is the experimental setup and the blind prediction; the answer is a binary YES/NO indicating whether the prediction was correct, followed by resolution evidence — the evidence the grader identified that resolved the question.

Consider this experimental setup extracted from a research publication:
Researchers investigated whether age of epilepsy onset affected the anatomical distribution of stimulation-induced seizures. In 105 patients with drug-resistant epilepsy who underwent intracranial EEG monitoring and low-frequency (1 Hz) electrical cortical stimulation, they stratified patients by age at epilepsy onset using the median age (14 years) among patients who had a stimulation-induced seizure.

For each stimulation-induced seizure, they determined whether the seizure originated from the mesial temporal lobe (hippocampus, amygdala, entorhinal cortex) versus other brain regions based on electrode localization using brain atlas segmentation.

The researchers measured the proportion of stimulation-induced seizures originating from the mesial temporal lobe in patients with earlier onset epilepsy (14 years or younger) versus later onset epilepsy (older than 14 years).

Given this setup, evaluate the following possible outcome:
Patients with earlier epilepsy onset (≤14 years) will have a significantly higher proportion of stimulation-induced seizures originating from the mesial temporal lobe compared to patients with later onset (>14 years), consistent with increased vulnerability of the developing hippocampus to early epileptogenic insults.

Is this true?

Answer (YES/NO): NO